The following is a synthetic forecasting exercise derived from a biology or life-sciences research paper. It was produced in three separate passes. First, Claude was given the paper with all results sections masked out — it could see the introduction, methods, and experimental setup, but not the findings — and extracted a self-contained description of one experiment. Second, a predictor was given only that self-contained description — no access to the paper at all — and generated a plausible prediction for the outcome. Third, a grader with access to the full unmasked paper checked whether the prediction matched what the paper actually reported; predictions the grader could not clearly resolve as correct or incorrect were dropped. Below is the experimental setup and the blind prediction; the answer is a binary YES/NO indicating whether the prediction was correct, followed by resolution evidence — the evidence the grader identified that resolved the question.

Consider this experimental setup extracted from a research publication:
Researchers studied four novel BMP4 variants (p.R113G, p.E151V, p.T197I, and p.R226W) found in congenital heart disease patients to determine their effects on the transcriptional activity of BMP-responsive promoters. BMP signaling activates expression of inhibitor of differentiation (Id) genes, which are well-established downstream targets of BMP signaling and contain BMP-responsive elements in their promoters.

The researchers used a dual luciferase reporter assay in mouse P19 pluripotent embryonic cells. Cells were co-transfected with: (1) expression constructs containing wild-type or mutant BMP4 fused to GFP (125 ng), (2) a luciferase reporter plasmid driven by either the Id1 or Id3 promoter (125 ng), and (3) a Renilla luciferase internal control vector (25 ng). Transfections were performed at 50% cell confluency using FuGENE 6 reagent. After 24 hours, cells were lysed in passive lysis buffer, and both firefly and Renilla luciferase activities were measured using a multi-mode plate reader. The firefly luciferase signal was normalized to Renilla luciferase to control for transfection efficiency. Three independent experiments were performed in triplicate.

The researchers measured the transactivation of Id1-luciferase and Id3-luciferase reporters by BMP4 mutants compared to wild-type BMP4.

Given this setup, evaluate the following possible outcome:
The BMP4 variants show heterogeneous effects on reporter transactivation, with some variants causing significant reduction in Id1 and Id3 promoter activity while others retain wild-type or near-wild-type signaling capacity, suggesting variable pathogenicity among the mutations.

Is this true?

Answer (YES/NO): NO